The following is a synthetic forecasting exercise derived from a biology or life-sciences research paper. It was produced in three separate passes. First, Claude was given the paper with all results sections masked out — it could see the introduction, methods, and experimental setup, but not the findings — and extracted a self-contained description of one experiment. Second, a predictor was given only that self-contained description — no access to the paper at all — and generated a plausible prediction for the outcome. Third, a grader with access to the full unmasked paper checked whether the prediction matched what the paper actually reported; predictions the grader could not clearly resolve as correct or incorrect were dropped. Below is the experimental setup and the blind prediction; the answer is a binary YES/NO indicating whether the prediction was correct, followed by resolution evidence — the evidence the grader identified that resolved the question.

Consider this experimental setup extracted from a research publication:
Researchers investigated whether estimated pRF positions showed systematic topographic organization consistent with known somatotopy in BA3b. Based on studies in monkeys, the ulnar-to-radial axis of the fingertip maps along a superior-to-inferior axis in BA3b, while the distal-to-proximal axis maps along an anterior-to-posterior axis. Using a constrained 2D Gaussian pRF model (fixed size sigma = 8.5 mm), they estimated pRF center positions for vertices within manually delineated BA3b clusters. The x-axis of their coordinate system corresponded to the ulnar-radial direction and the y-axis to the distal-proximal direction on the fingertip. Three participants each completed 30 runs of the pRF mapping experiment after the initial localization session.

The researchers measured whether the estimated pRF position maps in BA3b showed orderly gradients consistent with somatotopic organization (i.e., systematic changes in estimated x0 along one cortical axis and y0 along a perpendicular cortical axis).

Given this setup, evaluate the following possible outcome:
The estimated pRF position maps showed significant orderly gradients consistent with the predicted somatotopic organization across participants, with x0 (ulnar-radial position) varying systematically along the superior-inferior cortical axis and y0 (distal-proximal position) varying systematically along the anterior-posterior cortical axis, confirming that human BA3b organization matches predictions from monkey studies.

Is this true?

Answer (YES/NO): NO